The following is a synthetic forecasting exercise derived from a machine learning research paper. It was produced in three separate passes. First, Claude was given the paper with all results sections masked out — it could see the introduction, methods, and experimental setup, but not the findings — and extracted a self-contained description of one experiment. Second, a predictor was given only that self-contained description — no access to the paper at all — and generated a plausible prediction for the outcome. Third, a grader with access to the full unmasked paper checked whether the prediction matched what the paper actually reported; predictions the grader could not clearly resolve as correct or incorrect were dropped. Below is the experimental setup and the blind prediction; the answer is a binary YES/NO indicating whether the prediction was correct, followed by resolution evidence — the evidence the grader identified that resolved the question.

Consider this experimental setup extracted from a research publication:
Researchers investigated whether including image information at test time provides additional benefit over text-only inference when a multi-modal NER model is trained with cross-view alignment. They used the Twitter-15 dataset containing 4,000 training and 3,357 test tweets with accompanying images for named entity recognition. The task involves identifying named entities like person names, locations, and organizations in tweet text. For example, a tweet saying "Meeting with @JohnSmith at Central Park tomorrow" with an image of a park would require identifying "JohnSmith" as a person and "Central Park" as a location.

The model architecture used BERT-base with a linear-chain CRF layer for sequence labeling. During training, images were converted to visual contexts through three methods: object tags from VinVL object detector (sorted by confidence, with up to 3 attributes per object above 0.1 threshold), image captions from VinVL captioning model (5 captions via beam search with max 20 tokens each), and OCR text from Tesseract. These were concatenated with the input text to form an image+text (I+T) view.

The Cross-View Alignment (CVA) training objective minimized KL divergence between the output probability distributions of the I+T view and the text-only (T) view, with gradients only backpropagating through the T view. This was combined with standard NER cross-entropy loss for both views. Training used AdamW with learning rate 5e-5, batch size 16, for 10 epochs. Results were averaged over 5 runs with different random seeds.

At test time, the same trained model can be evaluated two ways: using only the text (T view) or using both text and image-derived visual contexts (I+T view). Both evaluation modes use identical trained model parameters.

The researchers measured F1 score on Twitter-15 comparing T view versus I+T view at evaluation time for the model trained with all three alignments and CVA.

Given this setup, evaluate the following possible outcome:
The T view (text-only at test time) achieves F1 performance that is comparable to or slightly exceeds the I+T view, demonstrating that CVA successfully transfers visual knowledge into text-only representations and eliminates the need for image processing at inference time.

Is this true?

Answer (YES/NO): YES